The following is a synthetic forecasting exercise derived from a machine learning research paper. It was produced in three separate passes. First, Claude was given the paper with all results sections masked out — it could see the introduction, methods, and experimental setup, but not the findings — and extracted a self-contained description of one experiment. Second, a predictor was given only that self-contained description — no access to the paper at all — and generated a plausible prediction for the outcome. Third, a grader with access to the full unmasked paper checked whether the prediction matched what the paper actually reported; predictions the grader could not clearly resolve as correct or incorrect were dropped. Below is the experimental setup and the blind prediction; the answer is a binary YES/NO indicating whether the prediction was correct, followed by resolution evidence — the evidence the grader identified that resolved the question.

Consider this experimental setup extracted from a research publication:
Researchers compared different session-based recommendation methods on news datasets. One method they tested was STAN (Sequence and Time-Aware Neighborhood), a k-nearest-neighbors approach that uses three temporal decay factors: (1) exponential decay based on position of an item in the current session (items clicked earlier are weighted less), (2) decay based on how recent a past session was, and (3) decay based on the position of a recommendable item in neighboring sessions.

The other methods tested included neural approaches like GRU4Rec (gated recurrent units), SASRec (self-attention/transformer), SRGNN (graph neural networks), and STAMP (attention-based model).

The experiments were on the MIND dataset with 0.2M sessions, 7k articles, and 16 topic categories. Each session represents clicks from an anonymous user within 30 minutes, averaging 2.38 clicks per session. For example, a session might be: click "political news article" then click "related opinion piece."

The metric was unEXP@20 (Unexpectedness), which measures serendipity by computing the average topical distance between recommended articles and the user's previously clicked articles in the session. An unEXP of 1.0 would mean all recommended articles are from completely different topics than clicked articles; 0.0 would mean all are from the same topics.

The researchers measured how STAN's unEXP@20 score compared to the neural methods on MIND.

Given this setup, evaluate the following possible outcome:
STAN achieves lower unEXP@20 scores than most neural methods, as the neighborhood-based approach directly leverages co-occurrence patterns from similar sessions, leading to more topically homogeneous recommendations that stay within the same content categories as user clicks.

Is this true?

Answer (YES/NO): YES